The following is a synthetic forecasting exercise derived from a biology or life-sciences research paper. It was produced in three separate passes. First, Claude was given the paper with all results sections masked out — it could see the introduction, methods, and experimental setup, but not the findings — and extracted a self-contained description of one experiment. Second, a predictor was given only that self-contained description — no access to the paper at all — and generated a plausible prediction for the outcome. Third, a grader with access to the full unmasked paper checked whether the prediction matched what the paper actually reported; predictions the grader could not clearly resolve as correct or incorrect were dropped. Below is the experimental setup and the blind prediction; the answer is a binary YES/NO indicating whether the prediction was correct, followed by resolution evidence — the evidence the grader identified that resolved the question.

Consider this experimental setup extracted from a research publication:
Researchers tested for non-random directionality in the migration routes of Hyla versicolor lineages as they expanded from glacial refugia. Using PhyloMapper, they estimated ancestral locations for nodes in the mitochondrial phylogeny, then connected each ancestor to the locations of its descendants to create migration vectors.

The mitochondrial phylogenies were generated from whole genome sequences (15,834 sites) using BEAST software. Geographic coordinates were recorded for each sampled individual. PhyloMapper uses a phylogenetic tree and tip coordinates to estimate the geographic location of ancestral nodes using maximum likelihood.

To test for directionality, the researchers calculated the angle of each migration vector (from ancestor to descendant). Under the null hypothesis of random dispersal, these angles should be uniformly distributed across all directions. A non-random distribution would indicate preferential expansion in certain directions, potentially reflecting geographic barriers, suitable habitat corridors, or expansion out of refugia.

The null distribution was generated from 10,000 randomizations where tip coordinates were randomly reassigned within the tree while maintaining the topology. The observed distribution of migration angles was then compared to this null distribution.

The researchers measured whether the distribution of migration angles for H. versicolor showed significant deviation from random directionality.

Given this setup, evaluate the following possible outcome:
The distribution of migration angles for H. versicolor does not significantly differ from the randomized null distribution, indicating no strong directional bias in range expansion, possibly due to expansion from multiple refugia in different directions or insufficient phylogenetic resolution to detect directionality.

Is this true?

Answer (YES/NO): NO